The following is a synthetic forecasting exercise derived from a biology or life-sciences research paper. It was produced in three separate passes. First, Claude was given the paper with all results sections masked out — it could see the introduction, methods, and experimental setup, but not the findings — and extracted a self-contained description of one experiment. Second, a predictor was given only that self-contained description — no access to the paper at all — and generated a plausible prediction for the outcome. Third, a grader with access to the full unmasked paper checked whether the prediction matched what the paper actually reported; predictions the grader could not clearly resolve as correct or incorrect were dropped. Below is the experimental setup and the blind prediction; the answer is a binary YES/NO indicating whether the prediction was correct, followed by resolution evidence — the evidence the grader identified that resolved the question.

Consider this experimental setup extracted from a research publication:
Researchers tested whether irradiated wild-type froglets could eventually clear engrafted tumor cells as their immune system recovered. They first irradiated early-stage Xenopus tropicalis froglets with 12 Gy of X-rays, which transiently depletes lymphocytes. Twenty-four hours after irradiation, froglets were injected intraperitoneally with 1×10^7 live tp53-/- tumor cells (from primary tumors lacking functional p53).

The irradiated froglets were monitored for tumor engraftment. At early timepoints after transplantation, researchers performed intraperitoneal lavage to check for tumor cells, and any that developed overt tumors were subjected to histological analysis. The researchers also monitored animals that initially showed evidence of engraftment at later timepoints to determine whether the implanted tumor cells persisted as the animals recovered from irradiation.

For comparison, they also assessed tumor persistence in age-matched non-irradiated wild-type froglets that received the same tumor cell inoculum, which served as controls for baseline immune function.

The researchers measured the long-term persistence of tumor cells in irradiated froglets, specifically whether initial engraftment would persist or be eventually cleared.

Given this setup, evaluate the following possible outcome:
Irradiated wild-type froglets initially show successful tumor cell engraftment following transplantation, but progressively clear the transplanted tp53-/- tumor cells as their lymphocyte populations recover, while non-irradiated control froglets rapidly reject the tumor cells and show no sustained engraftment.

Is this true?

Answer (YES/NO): YES